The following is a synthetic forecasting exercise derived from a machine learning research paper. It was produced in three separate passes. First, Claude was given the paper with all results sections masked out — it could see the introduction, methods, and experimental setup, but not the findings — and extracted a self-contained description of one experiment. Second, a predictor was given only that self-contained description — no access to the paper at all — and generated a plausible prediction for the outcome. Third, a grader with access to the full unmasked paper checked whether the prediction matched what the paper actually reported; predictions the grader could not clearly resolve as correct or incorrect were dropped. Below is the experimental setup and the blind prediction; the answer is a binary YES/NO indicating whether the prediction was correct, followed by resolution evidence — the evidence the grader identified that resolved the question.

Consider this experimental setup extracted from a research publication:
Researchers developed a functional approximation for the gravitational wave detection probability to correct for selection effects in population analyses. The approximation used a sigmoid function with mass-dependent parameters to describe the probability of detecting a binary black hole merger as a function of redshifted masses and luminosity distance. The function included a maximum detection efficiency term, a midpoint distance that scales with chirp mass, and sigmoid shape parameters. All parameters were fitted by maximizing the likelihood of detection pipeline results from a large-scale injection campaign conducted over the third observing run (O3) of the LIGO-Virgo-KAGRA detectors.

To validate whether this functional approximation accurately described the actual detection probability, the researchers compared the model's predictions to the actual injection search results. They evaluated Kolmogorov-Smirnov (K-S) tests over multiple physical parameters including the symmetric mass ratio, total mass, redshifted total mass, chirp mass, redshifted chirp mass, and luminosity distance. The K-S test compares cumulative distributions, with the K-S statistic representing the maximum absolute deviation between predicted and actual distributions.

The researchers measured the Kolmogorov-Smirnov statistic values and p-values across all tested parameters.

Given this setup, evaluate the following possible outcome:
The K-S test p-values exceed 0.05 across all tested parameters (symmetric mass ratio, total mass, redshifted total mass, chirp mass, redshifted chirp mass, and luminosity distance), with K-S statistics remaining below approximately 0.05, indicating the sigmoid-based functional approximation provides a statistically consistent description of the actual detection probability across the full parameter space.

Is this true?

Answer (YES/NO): YES